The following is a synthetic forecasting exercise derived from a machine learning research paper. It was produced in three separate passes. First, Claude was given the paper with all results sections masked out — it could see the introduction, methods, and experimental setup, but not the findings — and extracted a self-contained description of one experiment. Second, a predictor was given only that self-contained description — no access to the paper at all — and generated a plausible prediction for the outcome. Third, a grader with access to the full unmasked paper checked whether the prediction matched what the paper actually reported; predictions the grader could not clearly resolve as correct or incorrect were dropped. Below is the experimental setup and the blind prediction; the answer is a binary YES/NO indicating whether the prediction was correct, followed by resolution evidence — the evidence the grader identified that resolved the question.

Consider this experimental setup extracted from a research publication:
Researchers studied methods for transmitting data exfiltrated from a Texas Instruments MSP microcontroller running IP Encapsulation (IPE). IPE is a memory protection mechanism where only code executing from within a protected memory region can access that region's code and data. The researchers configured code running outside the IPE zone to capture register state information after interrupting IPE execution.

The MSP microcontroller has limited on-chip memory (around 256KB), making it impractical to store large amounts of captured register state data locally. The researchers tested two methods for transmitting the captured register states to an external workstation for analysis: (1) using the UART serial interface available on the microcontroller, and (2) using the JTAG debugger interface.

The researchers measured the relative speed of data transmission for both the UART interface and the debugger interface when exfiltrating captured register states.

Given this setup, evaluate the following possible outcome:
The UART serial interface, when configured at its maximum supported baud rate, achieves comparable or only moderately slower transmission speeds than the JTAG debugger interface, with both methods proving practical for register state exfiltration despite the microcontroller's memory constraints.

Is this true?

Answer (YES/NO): NO